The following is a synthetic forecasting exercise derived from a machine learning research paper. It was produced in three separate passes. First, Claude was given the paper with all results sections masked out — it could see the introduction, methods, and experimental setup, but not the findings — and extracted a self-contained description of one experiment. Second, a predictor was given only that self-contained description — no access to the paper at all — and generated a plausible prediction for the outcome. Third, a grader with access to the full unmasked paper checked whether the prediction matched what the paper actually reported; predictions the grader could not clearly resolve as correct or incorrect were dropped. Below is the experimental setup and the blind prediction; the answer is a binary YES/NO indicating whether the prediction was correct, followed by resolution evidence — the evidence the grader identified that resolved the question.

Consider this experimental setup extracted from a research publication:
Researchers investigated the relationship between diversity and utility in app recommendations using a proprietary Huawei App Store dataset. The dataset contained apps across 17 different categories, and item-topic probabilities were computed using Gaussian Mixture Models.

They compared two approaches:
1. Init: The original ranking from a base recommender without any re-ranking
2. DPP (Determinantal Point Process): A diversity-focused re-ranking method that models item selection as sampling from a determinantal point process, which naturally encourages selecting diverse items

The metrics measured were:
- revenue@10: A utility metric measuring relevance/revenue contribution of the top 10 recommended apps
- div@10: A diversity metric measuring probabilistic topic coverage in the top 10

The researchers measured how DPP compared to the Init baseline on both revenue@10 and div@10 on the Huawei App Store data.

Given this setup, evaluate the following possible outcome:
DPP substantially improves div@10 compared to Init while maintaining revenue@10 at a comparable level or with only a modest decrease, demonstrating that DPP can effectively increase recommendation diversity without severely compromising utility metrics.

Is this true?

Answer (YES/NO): NO